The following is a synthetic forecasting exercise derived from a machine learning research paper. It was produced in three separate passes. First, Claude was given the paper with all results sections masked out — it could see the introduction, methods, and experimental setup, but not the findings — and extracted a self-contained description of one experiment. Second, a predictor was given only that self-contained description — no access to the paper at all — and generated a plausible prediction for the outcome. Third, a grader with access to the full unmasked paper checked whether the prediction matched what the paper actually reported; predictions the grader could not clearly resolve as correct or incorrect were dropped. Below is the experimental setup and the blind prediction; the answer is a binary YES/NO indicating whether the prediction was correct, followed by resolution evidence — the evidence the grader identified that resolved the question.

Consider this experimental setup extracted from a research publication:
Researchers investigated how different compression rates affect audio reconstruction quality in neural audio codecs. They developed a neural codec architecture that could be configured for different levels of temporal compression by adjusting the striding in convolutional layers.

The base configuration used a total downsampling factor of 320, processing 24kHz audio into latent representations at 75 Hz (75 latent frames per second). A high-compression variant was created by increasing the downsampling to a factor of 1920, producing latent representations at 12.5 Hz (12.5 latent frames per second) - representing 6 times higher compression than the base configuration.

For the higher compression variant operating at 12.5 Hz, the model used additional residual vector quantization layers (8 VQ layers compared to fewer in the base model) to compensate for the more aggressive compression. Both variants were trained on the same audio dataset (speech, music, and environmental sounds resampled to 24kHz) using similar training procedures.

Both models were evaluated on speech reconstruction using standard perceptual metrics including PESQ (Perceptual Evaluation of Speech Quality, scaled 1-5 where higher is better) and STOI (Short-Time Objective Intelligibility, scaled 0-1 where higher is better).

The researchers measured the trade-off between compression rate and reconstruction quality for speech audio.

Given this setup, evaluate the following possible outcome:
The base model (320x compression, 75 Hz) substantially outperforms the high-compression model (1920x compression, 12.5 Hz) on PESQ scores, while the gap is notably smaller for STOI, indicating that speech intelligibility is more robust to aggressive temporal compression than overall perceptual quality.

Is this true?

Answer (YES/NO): YES